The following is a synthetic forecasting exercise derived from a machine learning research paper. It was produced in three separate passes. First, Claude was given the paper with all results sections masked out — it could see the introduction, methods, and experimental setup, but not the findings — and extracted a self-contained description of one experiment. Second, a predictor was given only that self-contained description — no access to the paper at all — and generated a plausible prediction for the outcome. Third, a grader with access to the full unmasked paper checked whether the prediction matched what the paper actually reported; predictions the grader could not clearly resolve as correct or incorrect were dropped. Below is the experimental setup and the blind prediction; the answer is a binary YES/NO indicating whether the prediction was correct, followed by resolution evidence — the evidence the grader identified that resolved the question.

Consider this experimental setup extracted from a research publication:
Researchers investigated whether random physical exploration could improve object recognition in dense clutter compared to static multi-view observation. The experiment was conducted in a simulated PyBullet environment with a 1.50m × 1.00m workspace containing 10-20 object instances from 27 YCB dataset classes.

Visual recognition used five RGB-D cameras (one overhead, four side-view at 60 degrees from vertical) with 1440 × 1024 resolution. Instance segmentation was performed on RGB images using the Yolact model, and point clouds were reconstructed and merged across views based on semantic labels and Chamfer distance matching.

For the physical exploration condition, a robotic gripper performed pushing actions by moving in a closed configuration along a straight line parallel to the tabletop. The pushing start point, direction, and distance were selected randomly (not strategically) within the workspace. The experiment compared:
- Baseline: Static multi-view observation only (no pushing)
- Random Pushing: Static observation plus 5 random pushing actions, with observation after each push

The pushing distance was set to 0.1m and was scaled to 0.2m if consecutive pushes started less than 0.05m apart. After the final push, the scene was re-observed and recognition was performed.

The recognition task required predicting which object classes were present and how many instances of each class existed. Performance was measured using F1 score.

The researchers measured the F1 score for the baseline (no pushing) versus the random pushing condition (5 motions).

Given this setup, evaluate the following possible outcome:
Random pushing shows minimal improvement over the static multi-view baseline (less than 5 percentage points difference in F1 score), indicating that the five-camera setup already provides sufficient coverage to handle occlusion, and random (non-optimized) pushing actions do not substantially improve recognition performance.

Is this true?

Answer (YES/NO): YES